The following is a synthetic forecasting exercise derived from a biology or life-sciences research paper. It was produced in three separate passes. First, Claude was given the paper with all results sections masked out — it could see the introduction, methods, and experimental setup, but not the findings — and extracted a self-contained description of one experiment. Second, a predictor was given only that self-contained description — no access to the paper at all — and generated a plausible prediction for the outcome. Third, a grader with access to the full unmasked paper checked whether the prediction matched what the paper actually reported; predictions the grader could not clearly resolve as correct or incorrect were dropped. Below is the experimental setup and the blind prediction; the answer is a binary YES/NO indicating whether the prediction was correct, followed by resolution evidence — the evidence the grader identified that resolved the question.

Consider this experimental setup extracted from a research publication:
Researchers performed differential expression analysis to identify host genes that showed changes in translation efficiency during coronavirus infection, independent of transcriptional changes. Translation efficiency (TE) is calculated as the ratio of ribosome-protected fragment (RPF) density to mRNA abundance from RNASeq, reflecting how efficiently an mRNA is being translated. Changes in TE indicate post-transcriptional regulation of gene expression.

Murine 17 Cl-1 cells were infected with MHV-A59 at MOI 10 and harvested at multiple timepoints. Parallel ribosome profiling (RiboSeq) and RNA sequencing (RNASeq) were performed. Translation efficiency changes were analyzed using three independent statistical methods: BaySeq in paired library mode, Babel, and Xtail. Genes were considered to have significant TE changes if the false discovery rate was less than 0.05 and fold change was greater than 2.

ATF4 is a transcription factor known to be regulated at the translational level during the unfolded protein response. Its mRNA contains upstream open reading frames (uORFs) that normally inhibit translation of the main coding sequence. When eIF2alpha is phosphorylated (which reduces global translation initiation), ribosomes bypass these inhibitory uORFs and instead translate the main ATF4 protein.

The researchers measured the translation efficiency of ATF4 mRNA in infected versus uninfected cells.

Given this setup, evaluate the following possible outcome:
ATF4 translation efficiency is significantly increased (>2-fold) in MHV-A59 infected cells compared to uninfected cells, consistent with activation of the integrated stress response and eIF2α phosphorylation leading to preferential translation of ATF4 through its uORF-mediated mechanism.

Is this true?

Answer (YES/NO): YES